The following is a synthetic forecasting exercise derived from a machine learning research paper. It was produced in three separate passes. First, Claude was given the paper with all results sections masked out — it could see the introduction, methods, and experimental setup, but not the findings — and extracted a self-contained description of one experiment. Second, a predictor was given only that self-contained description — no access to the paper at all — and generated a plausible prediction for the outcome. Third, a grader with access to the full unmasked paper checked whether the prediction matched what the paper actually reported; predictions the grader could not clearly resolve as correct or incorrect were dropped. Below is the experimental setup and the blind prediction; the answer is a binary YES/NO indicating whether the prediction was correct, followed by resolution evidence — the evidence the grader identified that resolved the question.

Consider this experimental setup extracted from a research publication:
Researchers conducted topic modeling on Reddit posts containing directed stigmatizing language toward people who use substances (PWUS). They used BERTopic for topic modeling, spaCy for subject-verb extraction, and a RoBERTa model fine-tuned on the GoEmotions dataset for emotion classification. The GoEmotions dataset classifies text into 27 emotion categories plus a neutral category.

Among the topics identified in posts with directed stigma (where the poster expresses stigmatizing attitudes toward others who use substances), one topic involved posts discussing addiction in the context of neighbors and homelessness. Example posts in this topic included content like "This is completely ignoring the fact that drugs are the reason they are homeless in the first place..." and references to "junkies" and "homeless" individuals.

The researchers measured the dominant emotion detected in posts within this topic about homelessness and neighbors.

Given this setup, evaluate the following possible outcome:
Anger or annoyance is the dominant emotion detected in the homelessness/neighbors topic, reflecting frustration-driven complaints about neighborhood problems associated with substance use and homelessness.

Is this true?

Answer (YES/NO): YES